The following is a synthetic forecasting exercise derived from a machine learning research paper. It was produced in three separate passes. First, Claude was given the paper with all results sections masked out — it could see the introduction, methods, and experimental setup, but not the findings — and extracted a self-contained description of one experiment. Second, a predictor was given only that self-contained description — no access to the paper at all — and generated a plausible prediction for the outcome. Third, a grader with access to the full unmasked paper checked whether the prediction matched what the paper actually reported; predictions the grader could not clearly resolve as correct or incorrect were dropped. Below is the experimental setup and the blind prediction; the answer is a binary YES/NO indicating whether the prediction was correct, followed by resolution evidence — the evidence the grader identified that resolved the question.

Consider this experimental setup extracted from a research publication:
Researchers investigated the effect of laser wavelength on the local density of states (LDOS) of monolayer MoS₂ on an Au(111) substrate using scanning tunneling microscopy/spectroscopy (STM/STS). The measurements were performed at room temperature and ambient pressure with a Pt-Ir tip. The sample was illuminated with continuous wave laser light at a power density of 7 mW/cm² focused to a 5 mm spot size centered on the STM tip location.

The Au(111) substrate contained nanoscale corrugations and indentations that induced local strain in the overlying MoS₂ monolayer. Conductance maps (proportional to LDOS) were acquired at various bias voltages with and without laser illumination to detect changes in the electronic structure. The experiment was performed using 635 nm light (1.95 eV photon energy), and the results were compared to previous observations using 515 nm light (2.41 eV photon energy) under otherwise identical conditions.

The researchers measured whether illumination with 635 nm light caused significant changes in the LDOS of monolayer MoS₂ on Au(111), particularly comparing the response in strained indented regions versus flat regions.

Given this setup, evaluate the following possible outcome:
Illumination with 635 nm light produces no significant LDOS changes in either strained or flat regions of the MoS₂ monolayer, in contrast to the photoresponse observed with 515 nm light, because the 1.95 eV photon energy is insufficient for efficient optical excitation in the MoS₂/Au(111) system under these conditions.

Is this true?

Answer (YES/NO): YES